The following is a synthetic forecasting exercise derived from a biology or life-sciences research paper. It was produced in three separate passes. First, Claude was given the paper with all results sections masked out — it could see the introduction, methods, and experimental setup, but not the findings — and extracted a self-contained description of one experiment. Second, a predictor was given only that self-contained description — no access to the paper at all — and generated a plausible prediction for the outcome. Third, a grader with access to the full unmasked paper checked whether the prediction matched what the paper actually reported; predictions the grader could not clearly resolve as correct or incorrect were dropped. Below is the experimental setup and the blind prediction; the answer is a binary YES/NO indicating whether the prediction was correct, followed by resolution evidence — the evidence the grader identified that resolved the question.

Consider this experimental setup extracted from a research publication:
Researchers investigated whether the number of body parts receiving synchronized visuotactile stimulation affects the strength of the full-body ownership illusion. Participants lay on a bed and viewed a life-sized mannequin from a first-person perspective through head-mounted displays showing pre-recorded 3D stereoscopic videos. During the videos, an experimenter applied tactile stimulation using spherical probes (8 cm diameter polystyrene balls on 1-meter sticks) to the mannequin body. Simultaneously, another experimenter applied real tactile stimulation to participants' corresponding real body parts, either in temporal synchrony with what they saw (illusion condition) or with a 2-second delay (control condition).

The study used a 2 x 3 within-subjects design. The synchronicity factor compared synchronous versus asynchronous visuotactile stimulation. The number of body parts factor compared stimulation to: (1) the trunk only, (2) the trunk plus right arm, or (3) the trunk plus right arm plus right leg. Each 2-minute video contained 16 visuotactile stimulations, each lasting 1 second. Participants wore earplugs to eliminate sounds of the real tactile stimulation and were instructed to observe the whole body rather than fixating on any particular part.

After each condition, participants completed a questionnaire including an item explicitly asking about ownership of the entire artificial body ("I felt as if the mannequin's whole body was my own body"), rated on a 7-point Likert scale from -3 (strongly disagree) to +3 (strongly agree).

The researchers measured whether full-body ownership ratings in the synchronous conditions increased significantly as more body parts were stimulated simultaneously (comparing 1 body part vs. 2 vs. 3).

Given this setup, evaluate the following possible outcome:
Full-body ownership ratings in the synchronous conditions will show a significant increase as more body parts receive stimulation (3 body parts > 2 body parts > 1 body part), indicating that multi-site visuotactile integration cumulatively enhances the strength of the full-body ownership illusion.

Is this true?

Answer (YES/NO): NO